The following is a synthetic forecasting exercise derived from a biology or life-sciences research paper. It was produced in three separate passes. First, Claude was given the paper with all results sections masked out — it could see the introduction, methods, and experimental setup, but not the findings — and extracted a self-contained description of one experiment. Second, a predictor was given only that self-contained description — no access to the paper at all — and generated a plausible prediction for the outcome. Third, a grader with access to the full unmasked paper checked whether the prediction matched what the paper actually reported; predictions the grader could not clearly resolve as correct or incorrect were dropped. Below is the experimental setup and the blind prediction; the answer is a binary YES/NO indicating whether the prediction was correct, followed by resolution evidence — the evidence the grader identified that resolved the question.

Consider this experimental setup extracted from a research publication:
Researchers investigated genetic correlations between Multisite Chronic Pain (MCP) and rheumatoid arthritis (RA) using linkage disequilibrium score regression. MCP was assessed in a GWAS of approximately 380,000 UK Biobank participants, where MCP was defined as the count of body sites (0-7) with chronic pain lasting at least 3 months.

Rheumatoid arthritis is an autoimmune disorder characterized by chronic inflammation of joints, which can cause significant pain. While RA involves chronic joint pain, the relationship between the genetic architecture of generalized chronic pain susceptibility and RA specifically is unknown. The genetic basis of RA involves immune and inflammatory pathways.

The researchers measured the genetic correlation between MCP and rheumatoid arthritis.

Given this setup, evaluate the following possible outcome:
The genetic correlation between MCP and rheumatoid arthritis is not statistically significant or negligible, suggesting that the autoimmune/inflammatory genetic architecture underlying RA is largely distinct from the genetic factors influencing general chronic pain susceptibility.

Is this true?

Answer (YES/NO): NO